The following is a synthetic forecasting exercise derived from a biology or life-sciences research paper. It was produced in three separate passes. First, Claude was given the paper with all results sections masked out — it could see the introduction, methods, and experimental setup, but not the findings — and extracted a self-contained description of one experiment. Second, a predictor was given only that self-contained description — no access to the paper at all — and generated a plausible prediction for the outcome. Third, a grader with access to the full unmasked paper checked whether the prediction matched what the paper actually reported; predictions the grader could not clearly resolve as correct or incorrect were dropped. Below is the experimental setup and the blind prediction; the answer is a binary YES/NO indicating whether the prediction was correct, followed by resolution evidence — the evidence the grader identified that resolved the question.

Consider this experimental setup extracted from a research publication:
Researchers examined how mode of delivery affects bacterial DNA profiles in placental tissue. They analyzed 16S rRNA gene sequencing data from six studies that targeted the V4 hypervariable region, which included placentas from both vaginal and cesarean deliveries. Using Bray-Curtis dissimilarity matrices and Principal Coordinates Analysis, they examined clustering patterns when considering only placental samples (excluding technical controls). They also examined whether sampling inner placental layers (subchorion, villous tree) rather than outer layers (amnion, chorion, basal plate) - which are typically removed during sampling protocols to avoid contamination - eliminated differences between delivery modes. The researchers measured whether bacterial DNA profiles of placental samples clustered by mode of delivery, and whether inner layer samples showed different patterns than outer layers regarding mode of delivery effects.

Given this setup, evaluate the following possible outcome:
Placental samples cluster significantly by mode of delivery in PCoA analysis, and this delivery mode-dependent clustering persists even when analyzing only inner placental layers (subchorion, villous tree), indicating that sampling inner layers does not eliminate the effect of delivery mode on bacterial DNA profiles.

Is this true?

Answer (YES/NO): YES